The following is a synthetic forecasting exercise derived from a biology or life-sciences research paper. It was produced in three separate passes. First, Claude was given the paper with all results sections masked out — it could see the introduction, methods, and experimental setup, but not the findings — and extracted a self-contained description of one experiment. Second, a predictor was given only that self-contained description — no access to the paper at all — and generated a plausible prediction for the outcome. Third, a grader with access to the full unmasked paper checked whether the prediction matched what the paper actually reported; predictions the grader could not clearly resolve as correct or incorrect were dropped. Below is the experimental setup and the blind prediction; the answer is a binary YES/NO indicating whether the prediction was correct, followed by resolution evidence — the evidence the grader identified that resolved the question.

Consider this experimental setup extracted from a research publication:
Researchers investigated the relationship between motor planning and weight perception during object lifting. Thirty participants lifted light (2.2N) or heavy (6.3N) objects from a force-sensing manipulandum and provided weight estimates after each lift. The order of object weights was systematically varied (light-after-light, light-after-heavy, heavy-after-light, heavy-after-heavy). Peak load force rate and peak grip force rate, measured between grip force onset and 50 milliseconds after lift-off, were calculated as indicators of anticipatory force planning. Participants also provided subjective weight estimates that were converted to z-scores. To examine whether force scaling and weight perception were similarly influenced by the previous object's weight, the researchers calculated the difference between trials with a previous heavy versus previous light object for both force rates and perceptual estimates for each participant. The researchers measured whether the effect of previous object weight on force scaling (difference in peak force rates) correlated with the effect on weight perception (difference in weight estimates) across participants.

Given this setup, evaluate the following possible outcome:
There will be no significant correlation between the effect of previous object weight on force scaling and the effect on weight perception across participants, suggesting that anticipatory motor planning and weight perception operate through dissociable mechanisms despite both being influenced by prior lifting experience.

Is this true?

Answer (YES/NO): YES